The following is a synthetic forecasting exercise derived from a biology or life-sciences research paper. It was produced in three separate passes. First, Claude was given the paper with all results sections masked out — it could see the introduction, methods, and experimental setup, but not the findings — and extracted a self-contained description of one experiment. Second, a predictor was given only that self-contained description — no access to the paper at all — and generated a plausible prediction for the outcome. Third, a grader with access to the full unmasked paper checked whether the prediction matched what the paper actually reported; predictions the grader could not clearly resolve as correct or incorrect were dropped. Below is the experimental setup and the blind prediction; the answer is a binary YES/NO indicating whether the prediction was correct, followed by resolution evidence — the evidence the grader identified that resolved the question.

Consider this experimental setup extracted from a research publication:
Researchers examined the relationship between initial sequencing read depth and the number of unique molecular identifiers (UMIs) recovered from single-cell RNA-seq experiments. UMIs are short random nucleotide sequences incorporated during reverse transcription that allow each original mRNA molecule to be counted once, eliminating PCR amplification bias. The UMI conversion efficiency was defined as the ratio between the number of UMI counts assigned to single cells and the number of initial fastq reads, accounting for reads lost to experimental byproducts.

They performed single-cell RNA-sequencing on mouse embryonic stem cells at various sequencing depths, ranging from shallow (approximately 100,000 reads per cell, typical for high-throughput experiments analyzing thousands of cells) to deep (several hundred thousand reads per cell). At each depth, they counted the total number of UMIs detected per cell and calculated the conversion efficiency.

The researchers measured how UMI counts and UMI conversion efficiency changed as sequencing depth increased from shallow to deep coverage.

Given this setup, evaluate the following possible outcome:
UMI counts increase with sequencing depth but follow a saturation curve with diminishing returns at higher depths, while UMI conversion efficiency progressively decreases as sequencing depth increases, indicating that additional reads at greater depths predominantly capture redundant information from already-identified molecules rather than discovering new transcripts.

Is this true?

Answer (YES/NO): YES